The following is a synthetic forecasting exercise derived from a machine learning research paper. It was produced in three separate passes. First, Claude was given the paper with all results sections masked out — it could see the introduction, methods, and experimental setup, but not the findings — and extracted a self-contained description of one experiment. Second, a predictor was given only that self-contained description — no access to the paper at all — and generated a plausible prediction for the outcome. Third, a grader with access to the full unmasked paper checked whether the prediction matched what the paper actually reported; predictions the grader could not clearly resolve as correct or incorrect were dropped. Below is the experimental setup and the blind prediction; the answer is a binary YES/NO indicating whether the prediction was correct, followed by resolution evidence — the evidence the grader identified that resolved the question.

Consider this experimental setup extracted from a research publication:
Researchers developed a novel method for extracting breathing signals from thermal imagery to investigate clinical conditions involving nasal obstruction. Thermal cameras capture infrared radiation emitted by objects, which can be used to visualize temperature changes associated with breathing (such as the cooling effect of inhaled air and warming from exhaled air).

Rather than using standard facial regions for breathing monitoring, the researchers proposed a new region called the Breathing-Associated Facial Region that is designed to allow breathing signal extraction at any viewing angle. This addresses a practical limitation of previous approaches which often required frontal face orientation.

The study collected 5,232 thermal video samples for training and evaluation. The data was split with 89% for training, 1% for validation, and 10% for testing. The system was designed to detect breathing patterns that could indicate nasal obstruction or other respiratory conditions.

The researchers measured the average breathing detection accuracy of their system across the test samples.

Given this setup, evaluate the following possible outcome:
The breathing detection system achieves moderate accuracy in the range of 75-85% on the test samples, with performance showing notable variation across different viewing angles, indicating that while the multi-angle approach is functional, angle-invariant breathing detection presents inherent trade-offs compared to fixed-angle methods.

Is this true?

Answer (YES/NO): NO